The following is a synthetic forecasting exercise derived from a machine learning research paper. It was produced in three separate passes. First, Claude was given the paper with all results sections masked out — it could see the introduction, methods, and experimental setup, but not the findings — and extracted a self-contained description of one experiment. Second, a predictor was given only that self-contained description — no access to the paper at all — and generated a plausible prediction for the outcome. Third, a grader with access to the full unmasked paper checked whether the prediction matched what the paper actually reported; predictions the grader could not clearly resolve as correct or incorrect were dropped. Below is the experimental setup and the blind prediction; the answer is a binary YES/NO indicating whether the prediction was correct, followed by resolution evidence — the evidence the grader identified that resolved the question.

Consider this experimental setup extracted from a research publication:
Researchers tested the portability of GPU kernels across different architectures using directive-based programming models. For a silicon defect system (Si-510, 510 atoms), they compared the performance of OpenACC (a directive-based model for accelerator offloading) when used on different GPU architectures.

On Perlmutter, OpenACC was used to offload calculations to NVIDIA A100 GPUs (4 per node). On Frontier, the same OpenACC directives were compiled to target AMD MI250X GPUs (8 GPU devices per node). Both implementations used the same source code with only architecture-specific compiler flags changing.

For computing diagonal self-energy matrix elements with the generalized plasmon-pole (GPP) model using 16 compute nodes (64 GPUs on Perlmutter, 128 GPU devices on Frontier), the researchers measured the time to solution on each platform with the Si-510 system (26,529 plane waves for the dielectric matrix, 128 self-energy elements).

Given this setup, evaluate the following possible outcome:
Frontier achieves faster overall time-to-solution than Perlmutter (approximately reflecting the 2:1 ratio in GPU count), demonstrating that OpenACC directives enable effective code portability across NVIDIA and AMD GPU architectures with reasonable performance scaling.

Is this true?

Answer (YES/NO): NO